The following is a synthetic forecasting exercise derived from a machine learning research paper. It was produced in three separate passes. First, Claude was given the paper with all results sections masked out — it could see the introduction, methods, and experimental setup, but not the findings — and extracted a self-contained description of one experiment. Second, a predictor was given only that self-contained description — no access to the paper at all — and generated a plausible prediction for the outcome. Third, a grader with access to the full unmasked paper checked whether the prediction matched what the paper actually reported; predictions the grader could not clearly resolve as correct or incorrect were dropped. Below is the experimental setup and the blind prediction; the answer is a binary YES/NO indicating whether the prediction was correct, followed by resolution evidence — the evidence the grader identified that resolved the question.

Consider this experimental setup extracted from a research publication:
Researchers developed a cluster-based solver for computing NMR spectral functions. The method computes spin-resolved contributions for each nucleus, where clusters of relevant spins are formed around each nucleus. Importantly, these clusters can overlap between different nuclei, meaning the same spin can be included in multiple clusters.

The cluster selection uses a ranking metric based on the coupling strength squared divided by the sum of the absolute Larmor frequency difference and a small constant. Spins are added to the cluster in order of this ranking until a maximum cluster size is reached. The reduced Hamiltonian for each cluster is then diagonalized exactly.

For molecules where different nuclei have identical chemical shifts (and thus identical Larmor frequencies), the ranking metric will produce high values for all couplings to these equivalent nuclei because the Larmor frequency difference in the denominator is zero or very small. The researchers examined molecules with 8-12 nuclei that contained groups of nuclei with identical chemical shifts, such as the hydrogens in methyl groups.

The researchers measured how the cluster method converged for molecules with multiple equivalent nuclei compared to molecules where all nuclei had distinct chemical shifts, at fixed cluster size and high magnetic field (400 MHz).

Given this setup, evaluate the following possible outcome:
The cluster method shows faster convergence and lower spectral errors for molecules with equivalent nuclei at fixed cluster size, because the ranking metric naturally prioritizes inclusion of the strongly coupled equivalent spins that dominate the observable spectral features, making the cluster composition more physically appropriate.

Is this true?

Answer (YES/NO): YES